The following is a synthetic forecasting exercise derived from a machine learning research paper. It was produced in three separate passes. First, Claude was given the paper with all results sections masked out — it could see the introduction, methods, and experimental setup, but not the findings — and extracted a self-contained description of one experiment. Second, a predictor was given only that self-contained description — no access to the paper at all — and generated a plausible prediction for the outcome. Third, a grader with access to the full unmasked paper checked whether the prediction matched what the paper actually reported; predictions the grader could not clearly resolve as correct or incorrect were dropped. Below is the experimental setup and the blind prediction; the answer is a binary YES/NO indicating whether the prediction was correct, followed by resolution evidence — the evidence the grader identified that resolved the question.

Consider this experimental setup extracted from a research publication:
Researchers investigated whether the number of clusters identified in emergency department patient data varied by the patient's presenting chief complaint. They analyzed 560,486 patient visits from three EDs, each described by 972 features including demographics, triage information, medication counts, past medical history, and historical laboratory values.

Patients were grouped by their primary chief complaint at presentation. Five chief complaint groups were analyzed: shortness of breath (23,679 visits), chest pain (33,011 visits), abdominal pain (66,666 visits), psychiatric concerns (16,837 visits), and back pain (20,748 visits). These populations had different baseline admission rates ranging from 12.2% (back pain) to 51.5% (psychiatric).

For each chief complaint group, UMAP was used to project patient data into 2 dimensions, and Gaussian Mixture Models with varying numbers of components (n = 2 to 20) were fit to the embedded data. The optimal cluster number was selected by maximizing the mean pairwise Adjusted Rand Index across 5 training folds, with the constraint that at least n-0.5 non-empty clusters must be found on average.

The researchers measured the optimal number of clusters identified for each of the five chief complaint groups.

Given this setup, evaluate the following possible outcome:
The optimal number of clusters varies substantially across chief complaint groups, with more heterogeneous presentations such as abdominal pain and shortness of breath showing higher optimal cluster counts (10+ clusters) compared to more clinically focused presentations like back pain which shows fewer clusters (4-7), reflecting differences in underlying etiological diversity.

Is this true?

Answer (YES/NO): NO